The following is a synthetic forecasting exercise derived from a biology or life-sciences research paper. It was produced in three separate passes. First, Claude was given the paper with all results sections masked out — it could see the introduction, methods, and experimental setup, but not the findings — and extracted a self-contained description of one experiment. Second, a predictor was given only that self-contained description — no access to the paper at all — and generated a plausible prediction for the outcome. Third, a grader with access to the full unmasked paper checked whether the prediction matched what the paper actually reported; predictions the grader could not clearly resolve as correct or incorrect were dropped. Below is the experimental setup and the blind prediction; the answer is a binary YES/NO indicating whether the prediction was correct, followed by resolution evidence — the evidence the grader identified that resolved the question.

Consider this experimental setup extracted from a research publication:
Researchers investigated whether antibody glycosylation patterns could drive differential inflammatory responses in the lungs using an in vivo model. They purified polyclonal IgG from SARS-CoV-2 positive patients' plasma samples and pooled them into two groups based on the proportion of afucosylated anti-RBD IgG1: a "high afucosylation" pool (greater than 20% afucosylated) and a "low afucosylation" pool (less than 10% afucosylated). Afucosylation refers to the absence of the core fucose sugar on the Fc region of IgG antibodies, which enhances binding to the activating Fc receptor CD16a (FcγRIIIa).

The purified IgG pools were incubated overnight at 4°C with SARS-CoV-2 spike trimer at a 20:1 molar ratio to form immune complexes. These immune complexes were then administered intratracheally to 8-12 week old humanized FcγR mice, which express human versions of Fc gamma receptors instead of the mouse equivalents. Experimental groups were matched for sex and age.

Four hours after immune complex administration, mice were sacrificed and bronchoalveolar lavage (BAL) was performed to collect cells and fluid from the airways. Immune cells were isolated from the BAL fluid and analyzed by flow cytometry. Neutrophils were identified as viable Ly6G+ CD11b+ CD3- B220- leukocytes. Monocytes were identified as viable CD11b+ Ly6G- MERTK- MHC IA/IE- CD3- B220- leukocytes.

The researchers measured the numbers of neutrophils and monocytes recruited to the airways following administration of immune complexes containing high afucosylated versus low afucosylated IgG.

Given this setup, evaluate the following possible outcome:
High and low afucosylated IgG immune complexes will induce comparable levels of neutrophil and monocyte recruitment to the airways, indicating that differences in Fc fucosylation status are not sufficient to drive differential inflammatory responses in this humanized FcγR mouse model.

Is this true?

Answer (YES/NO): NO